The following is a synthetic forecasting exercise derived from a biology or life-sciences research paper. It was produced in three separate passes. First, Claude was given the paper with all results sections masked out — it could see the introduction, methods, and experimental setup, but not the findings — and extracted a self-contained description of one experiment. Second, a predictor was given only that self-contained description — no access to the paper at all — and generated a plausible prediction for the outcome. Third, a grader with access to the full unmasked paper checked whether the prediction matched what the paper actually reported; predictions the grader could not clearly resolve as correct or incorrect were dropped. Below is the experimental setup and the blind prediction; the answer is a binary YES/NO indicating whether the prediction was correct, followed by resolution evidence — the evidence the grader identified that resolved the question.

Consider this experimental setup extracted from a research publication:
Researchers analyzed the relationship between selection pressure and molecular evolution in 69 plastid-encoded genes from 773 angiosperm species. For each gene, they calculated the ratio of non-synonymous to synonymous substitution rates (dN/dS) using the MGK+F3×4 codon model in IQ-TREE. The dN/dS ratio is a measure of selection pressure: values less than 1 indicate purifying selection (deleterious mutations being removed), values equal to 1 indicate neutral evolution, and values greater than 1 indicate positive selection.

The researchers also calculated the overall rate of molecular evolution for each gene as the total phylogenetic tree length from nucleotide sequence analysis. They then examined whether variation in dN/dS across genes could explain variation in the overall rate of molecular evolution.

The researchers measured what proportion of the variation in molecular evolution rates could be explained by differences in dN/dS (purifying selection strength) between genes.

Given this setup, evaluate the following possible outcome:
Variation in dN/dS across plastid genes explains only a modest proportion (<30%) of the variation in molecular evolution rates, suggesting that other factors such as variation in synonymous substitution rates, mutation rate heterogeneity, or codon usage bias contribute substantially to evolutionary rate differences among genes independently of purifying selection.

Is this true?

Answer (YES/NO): NO